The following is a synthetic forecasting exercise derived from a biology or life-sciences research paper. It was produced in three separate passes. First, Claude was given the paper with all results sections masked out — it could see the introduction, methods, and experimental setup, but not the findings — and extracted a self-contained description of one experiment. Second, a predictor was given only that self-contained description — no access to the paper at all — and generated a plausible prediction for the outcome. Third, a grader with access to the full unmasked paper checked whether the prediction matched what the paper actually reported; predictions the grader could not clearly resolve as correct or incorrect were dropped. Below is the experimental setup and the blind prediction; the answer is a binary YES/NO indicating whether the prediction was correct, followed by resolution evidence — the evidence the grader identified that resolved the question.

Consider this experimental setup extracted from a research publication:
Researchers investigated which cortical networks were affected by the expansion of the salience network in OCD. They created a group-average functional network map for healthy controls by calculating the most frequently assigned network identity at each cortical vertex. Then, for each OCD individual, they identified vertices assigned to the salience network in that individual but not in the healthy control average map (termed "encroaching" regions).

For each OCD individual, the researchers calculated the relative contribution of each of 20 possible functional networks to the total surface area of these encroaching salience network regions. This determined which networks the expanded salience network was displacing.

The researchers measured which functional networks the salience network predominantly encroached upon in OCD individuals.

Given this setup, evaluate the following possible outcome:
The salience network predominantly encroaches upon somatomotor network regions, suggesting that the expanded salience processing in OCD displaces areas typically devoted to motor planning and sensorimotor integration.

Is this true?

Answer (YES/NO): NO